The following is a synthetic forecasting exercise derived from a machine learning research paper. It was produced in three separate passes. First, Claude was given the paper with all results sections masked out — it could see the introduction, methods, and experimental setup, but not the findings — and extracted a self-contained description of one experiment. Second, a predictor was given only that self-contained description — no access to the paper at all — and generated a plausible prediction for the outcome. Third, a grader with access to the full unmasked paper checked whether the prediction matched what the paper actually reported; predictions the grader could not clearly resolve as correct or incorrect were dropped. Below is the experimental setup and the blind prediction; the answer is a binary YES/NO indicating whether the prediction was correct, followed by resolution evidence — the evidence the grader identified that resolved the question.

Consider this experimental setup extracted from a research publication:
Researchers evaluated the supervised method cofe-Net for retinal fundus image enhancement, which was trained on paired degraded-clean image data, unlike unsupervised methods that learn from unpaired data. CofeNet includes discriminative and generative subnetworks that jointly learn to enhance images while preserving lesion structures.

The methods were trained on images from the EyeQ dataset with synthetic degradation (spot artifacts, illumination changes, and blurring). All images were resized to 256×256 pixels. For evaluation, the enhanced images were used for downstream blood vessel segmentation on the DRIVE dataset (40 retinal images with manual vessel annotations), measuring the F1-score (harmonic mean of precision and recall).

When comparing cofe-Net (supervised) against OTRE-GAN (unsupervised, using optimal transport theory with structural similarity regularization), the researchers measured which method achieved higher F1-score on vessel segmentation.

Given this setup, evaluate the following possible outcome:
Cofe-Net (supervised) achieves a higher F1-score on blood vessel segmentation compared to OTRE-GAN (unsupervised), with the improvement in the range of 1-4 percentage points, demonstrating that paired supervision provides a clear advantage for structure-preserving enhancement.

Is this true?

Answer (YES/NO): NO